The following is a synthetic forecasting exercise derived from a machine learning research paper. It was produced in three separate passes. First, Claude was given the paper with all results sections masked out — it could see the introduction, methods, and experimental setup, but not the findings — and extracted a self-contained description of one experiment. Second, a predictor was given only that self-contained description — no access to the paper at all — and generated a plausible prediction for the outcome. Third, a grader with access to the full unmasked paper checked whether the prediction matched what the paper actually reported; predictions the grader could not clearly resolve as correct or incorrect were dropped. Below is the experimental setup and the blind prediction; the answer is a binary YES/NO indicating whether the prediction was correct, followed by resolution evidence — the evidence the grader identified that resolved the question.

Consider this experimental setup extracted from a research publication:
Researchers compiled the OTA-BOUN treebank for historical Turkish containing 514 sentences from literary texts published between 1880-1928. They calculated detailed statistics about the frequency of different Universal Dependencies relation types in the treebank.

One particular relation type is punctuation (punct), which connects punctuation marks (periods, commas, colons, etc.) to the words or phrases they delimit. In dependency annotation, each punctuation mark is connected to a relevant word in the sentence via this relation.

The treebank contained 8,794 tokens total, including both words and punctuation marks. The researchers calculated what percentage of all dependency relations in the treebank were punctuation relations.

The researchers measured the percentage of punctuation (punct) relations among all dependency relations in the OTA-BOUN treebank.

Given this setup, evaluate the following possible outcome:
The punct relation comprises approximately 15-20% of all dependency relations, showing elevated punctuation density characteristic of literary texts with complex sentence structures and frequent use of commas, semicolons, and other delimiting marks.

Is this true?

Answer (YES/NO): NO